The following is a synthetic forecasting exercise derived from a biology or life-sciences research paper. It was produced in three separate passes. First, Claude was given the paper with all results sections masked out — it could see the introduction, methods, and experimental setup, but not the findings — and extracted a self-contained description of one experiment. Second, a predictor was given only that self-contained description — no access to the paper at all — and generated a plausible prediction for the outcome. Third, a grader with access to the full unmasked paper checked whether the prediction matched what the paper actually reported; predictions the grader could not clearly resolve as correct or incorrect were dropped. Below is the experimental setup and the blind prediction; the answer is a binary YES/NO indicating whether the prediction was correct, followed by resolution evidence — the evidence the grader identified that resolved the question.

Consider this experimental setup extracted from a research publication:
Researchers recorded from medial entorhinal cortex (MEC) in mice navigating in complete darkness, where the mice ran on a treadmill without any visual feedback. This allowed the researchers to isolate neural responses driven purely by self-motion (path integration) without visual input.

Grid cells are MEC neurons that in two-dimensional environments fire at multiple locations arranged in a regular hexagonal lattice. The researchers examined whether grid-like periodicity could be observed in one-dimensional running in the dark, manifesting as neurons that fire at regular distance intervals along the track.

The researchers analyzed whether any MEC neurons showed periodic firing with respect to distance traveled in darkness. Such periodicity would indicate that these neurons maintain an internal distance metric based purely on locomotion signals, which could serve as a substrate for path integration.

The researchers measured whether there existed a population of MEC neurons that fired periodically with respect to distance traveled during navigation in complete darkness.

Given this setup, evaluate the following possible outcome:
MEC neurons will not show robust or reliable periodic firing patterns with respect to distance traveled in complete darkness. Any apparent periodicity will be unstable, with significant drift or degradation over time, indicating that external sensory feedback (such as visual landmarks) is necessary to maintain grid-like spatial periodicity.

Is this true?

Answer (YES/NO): NO